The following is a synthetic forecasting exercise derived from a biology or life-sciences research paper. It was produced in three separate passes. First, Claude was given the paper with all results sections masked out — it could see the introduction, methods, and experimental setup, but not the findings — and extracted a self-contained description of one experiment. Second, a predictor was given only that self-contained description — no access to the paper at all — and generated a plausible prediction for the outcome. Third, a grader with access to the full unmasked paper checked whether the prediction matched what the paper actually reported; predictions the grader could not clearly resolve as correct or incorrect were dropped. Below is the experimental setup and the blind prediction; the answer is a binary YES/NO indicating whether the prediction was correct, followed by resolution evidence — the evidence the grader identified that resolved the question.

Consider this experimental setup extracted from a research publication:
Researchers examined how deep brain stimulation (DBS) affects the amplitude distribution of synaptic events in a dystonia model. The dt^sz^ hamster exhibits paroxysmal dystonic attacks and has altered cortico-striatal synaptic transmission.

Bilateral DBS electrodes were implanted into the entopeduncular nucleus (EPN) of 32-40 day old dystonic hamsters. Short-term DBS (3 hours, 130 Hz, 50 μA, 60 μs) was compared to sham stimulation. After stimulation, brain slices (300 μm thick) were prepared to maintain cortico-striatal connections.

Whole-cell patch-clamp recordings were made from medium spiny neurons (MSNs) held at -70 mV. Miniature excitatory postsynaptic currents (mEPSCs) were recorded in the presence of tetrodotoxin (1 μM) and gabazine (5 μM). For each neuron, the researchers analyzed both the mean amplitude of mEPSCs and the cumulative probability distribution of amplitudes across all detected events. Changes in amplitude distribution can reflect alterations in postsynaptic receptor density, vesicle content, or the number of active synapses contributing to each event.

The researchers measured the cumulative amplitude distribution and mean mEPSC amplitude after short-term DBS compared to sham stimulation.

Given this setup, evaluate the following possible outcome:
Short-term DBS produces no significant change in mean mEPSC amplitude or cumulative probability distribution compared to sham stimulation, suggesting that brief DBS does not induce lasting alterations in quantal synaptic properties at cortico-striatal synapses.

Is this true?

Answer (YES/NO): NO